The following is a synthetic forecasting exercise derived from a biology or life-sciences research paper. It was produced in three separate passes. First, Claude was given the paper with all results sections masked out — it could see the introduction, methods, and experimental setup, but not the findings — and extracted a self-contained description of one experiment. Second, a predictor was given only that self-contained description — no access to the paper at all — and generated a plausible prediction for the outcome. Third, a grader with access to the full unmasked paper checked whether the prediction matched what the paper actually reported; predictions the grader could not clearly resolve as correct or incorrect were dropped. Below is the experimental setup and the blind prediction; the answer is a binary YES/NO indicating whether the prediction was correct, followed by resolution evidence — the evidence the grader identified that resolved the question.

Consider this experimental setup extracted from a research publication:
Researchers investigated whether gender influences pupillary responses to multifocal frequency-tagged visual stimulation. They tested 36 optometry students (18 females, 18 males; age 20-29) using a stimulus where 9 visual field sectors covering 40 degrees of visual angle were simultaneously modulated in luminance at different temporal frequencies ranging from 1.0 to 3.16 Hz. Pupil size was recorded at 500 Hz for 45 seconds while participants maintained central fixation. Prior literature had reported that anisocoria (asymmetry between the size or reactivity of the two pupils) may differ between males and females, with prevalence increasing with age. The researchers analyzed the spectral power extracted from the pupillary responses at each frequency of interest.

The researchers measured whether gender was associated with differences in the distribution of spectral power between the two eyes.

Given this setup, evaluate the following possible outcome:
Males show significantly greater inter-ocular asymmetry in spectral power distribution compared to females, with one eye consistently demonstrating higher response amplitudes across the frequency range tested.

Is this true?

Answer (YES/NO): NO